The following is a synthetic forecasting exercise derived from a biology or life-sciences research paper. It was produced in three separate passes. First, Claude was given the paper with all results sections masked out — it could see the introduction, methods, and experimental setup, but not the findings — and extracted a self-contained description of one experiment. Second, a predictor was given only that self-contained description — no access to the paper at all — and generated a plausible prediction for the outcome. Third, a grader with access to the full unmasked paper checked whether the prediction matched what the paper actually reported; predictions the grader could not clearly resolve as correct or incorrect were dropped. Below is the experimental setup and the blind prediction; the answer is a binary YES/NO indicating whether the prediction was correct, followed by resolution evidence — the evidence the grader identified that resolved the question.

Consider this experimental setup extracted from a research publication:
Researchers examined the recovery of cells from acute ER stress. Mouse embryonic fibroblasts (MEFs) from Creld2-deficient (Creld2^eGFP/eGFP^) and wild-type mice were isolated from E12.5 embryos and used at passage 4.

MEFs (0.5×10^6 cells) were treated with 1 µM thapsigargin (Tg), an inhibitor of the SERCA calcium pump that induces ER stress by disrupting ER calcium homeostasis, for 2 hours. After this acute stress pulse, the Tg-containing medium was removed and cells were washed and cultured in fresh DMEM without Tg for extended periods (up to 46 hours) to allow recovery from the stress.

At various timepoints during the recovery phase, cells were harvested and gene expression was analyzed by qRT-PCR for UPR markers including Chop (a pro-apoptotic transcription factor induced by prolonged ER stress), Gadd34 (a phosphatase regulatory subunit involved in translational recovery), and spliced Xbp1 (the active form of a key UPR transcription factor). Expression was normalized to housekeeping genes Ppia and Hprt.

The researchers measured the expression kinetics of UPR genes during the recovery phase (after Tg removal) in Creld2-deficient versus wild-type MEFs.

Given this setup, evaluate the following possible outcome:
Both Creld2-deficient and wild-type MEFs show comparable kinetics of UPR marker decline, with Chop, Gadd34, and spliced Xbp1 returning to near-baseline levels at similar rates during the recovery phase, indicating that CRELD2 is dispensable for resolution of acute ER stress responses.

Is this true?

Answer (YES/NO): NO